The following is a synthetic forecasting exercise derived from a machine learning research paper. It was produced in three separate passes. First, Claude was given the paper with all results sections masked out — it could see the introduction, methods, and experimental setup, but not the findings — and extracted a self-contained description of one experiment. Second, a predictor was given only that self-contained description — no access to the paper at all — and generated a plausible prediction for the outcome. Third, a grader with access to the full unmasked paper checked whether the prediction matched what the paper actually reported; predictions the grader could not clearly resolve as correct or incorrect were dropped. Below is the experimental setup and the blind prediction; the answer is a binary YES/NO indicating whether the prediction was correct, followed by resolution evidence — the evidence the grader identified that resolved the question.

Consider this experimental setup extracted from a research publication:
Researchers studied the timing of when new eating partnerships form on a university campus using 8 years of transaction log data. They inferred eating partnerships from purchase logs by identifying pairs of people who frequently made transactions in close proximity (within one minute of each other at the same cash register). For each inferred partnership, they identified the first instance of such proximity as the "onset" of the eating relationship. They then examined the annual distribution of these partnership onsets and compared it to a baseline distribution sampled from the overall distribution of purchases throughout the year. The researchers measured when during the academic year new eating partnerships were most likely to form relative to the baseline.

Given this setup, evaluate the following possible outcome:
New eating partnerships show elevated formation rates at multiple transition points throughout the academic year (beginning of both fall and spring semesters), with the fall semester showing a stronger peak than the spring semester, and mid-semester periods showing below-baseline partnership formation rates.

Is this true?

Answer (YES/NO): NO